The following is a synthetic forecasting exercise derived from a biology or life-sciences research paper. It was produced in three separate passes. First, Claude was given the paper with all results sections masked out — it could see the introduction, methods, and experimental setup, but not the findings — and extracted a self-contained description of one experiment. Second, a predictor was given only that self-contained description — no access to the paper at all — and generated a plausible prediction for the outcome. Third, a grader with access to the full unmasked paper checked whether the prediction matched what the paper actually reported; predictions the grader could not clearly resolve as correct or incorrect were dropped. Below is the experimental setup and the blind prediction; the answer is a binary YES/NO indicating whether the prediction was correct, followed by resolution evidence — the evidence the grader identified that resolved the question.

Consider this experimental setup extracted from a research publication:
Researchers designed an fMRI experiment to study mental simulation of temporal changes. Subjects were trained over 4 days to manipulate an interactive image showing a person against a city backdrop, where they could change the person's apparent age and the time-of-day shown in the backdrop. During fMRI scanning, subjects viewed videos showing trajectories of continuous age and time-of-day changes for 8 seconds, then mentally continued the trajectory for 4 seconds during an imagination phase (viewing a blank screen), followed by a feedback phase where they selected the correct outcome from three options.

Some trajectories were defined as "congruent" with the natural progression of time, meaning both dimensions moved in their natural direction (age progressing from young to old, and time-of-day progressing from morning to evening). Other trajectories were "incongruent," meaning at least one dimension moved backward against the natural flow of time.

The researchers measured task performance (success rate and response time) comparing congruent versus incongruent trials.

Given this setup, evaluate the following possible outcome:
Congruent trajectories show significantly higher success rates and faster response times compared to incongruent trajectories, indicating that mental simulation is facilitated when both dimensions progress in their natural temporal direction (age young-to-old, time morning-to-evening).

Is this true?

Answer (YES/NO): YES